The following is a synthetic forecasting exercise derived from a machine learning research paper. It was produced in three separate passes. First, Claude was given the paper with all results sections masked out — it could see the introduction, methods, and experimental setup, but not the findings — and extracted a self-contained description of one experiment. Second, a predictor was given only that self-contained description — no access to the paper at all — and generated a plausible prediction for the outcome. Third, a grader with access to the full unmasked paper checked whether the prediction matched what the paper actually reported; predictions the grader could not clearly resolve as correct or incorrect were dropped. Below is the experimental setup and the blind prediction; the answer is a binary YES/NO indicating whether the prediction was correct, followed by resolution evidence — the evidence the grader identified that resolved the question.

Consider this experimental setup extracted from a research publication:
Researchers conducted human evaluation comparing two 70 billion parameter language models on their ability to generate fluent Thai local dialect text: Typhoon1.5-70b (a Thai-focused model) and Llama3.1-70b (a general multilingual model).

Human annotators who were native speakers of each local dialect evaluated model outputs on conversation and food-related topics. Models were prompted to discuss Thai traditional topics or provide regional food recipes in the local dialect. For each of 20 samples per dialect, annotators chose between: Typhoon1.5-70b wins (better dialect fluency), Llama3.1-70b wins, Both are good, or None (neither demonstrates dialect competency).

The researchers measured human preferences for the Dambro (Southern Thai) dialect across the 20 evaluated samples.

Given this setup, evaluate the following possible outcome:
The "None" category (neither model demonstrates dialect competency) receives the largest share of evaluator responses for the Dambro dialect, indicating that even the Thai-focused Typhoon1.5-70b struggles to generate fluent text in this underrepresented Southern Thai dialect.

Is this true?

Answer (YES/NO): YES